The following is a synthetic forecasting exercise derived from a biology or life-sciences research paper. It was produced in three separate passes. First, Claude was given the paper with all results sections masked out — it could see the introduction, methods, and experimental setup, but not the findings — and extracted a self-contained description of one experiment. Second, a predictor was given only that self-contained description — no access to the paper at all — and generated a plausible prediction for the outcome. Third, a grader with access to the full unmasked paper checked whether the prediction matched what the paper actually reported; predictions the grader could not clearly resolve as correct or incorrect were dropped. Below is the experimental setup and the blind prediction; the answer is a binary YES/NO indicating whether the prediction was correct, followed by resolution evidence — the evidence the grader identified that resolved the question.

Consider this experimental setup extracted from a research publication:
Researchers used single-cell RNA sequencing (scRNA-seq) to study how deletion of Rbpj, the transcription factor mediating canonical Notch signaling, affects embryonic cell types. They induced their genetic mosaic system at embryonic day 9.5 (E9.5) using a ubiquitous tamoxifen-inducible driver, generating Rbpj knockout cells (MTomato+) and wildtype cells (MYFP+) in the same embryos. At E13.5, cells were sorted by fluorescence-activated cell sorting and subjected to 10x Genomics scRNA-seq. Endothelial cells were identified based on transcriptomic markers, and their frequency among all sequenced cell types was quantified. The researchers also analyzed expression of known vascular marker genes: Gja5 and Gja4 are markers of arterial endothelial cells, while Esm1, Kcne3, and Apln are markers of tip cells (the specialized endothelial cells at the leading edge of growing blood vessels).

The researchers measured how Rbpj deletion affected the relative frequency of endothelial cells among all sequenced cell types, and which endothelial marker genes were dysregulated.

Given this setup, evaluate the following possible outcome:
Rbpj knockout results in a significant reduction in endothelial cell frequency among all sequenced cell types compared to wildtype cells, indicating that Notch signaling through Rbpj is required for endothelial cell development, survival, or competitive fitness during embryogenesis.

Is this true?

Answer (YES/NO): YES